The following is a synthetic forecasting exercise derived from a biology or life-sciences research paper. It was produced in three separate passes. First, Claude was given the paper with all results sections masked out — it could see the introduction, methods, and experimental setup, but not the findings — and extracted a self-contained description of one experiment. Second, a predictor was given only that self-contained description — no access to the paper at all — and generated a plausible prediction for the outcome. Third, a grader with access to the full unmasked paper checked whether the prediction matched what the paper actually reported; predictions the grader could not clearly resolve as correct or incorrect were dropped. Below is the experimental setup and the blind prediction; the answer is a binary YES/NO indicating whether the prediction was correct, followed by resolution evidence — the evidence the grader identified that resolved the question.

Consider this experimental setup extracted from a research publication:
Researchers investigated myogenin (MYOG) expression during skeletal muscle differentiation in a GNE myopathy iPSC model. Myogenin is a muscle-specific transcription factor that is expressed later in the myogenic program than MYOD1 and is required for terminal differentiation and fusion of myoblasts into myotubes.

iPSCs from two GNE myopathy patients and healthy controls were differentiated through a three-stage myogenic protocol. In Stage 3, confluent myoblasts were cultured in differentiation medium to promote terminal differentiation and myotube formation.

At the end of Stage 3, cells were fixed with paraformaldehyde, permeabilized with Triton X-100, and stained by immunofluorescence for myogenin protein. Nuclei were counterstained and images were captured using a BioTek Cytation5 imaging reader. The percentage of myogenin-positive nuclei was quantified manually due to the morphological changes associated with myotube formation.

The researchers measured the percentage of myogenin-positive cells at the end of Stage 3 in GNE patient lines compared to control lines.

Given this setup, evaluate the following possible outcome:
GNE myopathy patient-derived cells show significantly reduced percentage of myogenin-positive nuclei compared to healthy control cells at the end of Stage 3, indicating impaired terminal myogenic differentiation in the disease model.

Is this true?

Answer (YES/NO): YES